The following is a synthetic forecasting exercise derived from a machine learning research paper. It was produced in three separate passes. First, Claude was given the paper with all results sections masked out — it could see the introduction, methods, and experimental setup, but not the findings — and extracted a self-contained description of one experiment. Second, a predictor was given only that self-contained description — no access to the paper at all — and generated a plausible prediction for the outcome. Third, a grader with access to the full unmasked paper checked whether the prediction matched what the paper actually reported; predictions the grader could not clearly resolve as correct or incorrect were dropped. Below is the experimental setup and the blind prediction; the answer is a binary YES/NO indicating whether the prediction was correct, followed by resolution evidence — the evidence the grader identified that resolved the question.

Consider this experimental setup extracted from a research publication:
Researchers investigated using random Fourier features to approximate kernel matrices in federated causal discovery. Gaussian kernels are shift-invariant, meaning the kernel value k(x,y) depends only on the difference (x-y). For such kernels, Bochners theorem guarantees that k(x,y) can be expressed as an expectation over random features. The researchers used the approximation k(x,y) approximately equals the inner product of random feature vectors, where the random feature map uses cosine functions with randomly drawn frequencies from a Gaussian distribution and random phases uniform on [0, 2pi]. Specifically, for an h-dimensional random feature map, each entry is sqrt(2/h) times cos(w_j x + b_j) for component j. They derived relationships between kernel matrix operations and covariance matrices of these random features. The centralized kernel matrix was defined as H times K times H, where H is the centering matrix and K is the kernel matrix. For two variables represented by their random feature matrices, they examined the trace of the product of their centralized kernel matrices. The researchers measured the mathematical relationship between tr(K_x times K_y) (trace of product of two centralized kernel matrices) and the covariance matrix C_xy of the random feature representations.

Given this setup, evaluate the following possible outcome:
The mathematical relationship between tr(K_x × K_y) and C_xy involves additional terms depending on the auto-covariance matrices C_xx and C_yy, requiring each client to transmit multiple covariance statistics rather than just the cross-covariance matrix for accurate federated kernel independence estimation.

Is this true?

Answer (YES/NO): NO